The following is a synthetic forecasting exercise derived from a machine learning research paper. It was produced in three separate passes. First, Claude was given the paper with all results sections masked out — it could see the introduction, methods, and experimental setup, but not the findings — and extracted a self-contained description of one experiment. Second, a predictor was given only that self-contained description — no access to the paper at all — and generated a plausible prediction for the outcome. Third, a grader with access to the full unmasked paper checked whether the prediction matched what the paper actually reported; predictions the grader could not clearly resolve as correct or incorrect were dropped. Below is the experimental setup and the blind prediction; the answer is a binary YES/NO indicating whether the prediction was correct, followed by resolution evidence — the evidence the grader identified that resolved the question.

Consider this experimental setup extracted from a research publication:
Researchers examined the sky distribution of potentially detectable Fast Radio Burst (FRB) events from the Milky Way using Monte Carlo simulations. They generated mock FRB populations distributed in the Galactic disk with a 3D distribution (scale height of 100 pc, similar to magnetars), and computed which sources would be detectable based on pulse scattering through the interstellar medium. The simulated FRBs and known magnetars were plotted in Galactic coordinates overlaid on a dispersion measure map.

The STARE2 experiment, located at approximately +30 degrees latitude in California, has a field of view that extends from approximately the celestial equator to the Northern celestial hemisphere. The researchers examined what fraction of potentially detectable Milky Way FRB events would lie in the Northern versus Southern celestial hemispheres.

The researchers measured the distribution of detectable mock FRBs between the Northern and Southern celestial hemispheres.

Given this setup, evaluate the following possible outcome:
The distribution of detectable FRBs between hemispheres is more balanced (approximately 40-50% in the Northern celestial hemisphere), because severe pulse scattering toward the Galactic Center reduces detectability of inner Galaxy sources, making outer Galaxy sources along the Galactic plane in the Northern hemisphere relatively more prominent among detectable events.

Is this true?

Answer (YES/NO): NO